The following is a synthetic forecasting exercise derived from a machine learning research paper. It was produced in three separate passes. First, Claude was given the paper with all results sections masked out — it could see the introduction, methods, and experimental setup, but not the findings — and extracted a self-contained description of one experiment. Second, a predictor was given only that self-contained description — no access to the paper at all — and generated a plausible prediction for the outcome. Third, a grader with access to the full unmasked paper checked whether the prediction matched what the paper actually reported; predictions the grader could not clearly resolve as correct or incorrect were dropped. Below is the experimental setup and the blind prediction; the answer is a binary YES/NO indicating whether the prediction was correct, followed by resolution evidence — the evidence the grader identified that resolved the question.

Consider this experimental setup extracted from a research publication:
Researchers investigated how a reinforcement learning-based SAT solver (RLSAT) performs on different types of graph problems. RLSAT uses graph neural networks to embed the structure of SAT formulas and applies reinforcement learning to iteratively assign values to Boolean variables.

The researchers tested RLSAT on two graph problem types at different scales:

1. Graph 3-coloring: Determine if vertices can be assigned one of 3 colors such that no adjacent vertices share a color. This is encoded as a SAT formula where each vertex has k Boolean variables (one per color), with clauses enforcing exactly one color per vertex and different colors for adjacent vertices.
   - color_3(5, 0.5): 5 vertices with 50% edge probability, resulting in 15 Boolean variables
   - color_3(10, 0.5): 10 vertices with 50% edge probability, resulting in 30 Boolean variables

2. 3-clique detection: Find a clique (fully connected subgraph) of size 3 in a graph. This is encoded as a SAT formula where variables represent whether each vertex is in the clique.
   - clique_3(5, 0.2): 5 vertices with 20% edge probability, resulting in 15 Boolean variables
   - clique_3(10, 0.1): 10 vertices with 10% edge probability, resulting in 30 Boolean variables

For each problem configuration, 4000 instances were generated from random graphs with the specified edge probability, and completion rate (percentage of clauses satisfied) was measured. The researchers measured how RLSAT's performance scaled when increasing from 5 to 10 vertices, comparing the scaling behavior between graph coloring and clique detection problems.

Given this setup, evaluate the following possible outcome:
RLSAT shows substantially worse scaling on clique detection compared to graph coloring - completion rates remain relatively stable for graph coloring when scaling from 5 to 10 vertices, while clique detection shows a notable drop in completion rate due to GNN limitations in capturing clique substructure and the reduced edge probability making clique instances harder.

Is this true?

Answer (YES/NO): NO